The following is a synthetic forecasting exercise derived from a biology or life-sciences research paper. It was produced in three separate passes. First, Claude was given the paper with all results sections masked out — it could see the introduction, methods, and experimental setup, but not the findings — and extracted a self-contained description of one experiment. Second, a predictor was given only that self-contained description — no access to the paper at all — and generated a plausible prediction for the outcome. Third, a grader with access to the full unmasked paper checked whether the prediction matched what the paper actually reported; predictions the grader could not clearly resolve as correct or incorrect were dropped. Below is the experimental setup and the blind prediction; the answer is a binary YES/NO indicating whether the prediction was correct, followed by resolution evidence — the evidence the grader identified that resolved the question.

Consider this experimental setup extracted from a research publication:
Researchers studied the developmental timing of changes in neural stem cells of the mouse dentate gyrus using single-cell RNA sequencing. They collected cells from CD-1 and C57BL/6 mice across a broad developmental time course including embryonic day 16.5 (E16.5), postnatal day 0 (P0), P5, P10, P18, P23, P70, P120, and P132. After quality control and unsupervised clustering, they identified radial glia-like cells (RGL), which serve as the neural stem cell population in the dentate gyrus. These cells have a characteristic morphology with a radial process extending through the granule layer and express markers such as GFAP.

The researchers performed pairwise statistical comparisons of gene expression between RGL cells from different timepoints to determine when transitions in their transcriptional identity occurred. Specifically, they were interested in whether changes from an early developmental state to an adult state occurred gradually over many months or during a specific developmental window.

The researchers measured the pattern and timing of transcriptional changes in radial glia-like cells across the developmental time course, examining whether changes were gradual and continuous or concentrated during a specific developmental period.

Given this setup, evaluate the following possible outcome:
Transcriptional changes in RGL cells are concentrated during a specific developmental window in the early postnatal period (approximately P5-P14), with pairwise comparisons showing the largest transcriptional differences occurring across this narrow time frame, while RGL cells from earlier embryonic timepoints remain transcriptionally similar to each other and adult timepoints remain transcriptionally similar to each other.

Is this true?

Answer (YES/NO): YES